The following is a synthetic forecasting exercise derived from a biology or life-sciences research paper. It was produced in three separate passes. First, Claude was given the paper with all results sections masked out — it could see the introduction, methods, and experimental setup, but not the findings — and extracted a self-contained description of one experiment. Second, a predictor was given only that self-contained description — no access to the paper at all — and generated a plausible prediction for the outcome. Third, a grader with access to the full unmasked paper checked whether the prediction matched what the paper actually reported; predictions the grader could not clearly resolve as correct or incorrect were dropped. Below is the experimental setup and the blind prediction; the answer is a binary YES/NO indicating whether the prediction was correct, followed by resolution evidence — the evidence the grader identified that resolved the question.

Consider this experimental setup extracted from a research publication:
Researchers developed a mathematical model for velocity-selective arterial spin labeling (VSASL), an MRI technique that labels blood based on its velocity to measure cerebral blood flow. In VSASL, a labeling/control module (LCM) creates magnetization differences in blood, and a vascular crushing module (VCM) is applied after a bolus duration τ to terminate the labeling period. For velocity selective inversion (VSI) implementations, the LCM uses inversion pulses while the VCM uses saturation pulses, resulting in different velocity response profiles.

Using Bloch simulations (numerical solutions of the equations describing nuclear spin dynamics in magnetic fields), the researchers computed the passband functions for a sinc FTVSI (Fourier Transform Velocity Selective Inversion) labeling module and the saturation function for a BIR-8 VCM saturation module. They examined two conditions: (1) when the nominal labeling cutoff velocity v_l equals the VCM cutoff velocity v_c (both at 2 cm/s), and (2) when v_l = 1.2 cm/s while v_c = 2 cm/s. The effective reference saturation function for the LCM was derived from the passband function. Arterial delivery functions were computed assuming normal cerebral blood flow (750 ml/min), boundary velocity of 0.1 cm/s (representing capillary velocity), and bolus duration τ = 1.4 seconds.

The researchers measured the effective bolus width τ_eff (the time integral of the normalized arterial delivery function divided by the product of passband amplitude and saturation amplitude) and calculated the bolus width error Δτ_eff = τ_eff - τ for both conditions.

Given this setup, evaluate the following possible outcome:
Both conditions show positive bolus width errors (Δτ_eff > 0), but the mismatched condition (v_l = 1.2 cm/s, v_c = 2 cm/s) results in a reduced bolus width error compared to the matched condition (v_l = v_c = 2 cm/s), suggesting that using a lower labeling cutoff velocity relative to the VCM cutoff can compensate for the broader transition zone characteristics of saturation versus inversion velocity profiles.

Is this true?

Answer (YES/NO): NO